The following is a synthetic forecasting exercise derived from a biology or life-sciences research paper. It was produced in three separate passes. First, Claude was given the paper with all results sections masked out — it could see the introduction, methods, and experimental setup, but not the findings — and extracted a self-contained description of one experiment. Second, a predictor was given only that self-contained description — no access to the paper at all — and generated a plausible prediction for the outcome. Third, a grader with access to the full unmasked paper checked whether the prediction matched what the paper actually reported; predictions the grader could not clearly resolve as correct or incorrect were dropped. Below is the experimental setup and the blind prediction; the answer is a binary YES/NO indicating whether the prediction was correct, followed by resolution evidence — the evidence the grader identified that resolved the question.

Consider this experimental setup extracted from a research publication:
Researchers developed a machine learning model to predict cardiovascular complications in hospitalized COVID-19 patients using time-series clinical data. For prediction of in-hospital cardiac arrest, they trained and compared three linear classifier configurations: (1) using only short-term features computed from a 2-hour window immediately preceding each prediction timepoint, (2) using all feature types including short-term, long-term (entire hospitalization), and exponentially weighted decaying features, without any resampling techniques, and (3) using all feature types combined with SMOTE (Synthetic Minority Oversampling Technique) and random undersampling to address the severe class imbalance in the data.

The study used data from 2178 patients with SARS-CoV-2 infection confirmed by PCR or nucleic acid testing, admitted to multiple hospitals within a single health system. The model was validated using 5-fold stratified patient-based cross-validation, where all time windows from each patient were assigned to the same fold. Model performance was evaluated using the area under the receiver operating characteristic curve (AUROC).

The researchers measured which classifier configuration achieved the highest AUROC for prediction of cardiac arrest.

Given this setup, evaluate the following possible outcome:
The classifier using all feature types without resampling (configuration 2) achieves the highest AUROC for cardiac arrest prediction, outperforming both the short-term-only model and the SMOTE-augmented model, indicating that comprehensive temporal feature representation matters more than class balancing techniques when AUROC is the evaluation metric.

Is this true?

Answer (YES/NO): NO